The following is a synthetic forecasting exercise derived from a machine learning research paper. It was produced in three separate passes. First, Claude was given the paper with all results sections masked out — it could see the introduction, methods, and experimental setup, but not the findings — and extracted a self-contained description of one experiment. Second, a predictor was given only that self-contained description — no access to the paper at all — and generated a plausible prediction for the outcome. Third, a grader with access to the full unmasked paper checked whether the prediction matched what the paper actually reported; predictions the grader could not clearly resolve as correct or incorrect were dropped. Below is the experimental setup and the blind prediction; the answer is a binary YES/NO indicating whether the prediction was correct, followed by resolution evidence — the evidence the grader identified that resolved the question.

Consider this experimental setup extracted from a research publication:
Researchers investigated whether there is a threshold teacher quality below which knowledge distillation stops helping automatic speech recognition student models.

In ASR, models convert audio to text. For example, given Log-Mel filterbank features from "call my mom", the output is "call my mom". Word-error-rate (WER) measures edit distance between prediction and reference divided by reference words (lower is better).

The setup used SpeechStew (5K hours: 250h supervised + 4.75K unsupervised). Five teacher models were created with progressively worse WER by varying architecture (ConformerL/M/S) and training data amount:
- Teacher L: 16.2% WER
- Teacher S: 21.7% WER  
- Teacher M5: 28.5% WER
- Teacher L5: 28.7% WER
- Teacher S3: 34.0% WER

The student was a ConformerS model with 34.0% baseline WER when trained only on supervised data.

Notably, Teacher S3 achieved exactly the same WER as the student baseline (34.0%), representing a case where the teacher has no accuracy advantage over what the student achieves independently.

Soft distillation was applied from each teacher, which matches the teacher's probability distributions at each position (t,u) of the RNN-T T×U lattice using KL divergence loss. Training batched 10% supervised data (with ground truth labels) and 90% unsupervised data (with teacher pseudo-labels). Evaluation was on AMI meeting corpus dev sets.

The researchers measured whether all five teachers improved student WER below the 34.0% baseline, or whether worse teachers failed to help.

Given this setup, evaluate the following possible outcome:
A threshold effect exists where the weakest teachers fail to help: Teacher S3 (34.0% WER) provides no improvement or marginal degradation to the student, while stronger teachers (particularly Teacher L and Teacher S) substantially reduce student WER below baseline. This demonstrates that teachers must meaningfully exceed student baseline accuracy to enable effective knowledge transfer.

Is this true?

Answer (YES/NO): NO